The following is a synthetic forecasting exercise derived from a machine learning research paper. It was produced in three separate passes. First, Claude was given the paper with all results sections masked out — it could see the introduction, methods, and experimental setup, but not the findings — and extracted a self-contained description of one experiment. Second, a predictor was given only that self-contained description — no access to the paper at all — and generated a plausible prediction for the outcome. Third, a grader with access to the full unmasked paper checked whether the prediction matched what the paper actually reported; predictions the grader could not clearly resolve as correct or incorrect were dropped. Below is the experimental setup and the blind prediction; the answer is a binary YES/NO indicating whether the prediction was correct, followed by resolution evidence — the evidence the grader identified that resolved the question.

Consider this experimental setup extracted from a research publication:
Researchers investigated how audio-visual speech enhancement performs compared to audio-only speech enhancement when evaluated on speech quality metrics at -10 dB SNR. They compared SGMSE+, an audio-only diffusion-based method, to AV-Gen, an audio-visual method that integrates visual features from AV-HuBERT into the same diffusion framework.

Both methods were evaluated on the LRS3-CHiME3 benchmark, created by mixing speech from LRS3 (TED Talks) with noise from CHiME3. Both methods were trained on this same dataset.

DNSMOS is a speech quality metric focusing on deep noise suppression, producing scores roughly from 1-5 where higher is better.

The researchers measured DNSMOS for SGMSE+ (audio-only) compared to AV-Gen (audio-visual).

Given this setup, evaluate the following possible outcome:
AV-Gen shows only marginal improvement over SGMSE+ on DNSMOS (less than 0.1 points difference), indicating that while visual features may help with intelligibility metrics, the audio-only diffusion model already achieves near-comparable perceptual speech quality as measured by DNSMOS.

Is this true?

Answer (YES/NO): NO